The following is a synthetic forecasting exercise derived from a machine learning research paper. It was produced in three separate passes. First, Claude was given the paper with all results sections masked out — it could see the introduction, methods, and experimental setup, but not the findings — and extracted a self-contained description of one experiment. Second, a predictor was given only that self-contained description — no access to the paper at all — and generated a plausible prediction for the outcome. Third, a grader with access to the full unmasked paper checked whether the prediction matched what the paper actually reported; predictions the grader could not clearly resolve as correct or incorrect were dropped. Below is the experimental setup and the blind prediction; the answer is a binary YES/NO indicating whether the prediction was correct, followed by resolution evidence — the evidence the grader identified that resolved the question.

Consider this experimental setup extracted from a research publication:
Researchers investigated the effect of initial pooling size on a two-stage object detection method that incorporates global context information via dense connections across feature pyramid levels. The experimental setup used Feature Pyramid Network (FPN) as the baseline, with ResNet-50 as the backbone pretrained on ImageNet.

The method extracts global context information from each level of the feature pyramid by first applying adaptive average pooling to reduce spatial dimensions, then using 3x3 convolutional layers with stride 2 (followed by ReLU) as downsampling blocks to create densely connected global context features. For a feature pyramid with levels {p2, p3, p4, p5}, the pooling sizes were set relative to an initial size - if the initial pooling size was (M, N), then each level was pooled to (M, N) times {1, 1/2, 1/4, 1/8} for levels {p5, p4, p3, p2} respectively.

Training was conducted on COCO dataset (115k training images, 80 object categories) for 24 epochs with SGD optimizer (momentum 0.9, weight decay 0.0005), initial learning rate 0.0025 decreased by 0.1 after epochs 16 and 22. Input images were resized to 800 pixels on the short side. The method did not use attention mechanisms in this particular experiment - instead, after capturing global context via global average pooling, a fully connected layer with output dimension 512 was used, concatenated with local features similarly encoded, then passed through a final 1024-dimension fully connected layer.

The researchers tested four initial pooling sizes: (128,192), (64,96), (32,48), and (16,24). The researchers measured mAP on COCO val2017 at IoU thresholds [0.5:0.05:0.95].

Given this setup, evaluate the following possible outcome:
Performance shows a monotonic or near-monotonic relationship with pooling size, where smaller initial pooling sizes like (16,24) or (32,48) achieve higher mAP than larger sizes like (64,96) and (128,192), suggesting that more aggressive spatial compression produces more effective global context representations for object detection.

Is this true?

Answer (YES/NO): NO